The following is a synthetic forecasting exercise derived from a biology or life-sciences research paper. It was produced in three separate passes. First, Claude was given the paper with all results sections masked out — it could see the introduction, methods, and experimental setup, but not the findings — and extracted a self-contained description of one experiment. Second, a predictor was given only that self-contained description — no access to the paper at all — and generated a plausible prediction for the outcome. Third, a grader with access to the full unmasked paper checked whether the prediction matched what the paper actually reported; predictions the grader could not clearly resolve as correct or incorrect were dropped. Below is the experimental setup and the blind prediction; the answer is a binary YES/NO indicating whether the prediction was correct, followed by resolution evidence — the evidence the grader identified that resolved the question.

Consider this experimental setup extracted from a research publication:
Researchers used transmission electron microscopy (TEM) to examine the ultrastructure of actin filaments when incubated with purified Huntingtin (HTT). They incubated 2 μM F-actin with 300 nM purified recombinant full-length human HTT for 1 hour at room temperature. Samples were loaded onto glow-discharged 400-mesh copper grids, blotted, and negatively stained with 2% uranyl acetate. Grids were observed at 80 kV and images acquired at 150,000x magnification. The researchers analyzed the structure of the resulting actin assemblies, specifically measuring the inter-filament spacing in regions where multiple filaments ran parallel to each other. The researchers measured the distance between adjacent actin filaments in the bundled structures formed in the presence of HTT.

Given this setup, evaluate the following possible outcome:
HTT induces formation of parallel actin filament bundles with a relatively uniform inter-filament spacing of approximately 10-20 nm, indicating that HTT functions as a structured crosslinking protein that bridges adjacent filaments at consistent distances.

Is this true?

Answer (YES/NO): YES